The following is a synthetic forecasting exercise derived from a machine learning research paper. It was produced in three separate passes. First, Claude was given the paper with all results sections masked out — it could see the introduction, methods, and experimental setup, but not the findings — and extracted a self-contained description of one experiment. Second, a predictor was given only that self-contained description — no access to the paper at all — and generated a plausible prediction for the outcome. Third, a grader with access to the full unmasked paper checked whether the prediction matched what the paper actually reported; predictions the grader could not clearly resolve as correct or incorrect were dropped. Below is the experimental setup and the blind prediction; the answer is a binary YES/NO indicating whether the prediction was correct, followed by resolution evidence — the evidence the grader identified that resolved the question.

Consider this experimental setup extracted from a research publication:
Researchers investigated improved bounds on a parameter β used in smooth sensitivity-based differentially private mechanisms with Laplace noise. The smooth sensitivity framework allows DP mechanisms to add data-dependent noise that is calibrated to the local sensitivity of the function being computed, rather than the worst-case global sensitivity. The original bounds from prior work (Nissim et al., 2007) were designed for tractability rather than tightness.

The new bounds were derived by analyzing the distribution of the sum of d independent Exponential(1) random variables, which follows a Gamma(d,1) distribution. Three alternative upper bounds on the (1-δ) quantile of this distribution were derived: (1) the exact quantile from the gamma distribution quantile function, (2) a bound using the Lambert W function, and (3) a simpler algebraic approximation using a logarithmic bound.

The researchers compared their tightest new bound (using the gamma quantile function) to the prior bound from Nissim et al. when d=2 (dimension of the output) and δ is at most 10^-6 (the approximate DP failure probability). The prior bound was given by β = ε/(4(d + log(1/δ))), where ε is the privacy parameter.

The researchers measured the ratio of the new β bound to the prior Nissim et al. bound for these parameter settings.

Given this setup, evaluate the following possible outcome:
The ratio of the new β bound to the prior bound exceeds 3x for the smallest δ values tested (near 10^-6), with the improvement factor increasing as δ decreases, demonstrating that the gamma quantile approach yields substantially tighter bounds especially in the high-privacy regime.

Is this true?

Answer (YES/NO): NO